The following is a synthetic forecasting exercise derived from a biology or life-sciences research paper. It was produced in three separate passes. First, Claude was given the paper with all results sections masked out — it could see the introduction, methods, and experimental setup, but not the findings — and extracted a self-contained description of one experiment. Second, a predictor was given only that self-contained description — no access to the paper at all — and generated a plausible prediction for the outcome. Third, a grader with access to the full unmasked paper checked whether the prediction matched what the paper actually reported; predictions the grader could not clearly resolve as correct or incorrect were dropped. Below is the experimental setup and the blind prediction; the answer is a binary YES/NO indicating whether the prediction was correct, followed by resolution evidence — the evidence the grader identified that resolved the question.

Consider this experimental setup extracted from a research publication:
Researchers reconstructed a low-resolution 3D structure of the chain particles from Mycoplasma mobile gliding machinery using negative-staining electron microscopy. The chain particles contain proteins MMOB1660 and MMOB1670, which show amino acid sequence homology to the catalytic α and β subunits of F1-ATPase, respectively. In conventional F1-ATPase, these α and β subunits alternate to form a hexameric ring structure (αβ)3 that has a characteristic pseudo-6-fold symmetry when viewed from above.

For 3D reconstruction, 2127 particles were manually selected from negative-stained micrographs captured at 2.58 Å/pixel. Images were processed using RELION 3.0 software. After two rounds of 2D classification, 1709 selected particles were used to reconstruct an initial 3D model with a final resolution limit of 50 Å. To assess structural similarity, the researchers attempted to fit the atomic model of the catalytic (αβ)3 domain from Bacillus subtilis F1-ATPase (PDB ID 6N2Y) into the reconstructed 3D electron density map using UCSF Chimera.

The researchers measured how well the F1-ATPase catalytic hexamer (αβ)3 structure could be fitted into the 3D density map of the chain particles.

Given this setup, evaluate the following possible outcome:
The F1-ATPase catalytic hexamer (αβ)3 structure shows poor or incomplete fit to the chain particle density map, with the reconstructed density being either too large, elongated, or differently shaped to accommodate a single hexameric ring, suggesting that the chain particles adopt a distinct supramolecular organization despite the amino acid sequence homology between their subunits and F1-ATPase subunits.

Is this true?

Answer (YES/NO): NO